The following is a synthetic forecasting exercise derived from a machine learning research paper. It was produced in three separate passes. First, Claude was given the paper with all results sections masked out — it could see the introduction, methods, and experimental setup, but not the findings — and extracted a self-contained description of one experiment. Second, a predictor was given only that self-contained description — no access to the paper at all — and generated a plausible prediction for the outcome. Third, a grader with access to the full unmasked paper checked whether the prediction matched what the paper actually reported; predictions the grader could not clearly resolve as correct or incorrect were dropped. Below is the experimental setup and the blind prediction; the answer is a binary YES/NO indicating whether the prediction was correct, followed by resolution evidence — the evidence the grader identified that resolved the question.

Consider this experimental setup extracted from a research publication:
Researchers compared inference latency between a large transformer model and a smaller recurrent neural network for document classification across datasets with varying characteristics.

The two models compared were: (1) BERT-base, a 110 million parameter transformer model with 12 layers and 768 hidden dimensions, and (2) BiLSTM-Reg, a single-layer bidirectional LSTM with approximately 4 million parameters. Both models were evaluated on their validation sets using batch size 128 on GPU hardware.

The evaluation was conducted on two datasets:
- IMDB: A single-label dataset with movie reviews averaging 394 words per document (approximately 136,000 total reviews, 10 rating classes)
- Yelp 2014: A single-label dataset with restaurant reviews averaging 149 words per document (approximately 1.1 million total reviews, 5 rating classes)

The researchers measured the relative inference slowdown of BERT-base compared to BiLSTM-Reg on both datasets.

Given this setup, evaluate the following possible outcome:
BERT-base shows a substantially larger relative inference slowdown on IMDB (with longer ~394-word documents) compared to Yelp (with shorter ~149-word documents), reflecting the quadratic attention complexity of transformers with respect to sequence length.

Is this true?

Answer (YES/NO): NO